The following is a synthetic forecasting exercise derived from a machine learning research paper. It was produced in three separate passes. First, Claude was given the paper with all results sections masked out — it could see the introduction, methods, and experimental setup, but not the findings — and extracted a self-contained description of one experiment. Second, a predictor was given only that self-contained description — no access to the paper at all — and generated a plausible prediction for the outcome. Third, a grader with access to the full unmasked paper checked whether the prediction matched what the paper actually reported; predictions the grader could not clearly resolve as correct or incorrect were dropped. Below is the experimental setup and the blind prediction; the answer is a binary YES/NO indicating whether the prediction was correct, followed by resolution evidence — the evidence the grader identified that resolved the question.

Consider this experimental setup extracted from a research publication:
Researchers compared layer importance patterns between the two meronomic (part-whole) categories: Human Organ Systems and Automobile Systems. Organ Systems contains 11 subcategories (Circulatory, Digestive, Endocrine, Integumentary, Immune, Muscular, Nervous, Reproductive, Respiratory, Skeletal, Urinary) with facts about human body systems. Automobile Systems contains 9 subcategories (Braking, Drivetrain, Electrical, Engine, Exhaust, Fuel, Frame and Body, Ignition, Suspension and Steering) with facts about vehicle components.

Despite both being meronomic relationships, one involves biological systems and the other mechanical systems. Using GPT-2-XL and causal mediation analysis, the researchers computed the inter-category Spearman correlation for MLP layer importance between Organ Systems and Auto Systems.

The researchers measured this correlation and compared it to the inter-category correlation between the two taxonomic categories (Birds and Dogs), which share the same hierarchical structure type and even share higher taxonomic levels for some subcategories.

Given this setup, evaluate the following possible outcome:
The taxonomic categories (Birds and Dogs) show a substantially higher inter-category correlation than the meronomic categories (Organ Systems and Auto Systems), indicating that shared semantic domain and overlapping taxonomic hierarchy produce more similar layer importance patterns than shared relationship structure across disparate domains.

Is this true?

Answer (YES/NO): YES